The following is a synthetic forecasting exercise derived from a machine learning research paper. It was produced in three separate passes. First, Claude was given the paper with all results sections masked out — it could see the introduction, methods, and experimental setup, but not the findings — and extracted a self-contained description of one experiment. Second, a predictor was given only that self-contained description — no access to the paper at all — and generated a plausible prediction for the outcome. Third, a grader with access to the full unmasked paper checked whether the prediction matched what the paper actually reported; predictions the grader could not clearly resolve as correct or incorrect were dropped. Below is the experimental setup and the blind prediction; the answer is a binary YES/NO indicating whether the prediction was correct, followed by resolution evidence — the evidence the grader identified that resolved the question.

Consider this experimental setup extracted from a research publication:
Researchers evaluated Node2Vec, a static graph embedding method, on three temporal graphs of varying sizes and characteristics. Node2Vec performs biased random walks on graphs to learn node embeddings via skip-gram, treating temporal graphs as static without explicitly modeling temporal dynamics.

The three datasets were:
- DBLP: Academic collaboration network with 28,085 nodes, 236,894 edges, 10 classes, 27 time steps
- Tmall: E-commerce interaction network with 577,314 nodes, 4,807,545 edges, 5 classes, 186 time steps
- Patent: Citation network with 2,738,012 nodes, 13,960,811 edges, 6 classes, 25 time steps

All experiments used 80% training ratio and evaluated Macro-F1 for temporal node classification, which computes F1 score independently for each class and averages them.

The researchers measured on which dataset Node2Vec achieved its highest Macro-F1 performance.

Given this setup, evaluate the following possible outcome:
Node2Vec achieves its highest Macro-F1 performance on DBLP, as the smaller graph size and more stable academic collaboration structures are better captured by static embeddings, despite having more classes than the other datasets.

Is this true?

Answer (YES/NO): NO